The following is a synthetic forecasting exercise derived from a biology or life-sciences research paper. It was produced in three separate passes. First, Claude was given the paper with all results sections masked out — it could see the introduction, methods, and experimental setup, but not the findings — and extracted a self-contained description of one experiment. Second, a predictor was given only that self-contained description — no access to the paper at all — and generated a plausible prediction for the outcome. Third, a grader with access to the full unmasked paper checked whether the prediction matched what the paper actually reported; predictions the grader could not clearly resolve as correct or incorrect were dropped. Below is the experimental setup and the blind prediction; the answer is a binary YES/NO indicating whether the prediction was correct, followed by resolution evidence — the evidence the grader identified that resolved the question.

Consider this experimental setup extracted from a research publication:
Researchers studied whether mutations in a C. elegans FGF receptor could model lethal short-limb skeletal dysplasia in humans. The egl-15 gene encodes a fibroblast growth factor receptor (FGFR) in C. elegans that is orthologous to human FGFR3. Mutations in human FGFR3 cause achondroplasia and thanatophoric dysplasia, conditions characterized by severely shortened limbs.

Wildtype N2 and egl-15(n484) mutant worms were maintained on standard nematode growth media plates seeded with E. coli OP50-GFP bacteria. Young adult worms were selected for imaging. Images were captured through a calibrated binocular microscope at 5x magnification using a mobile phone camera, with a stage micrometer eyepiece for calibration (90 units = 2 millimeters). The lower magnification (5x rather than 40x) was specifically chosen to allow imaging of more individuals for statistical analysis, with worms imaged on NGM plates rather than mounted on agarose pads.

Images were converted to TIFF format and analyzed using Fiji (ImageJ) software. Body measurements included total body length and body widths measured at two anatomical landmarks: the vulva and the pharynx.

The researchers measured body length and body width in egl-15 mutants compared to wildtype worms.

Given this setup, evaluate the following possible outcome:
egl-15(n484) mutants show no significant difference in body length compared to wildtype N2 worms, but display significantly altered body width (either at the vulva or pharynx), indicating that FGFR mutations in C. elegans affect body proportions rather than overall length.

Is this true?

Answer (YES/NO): YES